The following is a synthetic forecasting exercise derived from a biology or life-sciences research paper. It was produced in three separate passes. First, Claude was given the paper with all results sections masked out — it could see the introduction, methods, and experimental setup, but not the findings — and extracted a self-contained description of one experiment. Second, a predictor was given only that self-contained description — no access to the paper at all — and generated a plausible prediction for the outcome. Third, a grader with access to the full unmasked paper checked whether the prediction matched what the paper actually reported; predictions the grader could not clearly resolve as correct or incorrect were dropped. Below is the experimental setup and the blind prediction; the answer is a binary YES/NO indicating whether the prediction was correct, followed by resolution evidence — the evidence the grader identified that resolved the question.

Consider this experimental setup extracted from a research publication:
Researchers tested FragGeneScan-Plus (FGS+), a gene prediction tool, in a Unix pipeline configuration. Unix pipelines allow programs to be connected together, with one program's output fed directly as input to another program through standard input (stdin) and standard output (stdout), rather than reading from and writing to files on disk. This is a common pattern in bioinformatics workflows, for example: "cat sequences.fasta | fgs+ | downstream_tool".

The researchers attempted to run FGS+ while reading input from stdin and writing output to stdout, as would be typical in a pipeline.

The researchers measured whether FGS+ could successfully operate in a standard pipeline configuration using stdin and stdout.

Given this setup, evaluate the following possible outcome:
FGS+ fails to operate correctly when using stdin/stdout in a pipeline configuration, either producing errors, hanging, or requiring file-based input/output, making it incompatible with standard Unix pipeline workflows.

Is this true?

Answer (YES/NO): YES